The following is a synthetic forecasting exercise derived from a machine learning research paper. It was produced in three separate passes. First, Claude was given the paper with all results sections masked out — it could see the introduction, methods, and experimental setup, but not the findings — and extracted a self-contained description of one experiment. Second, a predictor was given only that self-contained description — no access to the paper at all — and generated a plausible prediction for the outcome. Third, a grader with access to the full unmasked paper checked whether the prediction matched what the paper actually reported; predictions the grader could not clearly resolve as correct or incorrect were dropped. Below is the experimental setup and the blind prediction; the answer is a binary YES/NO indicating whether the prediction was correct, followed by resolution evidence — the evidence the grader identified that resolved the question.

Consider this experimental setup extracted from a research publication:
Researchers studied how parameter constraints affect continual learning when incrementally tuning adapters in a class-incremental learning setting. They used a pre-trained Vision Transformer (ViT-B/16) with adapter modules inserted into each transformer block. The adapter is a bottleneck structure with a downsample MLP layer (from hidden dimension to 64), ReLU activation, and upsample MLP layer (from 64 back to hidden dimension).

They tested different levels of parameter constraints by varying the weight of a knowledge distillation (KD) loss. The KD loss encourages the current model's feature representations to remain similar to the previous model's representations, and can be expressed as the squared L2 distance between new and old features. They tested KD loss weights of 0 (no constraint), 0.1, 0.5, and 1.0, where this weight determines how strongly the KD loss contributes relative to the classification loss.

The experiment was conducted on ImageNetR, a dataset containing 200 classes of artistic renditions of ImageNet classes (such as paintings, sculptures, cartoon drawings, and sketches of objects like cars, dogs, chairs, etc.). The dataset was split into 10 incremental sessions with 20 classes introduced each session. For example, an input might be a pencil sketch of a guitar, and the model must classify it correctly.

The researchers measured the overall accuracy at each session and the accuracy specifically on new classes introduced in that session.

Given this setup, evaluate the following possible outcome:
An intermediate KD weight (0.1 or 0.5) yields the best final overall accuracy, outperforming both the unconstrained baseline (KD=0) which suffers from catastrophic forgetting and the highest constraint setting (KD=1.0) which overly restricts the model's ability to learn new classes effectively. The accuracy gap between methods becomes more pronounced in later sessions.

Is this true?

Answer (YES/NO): NO